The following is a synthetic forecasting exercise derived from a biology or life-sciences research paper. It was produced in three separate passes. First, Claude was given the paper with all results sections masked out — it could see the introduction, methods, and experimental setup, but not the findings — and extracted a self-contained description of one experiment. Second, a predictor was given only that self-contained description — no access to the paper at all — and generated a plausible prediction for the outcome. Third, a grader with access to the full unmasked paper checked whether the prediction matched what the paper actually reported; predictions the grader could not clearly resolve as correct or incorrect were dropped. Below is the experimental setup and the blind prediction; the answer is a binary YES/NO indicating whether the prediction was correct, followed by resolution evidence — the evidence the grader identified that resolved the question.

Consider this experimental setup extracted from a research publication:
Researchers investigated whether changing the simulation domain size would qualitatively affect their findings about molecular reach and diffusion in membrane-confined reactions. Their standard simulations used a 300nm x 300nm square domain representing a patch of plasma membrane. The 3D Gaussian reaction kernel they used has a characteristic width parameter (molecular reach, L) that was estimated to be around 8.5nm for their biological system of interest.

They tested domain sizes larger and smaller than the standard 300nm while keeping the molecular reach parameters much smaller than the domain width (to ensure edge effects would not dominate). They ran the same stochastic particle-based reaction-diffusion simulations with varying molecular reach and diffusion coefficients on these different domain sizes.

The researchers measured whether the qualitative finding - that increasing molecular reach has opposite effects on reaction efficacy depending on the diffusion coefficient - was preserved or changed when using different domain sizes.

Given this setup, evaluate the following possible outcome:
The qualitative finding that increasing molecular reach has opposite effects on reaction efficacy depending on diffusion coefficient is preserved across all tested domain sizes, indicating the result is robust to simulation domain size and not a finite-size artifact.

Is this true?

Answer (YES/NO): YES